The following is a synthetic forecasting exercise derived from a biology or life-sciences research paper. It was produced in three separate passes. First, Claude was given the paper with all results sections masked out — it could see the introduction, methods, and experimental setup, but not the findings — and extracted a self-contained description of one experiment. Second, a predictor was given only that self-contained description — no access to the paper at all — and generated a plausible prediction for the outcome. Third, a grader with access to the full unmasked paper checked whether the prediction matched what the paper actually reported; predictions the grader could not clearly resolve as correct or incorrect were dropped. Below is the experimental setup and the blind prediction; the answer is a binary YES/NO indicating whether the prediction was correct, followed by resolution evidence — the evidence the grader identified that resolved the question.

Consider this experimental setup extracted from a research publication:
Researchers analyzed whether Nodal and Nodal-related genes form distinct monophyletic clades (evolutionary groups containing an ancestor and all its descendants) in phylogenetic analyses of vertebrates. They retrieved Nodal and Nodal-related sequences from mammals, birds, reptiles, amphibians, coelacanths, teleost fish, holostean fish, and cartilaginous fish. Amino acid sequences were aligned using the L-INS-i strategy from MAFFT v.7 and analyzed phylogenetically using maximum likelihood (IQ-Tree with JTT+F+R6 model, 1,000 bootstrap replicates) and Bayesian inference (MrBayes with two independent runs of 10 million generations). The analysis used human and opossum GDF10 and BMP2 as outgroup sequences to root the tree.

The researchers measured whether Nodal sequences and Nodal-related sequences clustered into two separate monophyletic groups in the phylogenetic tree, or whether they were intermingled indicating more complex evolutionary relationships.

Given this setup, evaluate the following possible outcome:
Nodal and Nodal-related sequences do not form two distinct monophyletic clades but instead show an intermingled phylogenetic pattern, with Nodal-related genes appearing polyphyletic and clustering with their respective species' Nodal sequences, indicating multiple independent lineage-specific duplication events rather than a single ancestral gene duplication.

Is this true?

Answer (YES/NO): NO